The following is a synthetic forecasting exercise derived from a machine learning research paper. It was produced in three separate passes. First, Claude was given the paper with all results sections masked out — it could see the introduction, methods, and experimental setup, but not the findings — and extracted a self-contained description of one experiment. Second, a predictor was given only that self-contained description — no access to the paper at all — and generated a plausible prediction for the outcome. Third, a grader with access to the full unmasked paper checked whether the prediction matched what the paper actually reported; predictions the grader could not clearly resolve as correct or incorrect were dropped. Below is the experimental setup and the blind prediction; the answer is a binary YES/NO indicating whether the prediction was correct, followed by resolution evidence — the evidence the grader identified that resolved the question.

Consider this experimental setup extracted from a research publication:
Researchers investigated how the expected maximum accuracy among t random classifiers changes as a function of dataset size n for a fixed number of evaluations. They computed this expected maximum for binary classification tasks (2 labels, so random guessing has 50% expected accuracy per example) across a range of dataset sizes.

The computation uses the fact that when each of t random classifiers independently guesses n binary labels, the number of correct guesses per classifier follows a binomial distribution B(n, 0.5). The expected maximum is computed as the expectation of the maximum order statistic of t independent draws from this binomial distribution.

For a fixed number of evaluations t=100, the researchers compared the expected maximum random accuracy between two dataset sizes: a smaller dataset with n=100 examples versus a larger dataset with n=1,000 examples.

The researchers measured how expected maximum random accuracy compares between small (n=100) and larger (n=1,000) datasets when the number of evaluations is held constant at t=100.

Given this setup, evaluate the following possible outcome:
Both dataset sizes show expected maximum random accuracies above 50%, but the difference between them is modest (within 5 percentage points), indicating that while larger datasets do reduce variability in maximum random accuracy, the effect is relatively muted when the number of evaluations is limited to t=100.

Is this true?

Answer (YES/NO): NO